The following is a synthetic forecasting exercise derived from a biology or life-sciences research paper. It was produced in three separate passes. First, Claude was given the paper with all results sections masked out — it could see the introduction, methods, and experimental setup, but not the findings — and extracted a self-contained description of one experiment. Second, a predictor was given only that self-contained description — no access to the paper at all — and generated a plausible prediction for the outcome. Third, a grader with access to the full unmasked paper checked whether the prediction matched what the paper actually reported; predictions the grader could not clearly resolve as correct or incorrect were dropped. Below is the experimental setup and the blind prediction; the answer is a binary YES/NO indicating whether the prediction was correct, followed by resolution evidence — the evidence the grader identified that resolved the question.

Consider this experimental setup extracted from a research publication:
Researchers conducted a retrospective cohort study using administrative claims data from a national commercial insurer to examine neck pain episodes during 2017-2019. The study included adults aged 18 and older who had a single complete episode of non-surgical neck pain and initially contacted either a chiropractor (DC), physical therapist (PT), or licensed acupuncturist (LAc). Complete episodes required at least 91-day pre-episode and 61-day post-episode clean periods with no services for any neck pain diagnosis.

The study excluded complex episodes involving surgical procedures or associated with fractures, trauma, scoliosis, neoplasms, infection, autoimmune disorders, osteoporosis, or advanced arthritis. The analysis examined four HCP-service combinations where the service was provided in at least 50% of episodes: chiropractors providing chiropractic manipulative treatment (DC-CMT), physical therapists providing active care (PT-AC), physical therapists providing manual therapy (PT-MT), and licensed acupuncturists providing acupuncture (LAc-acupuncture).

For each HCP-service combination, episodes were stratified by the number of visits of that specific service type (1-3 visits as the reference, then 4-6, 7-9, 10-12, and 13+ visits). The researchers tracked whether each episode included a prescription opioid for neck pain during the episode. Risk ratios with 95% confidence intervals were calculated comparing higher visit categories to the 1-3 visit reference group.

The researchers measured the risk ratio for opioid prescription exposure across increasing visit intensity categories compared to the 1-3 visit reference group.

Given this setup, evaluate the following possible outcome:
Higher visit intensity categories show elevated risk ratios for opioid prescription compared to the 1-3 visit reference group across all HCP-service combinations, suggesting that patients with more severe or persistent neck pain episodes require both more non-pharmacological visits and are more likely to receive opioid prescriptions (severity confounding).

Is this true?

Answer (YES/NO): NO